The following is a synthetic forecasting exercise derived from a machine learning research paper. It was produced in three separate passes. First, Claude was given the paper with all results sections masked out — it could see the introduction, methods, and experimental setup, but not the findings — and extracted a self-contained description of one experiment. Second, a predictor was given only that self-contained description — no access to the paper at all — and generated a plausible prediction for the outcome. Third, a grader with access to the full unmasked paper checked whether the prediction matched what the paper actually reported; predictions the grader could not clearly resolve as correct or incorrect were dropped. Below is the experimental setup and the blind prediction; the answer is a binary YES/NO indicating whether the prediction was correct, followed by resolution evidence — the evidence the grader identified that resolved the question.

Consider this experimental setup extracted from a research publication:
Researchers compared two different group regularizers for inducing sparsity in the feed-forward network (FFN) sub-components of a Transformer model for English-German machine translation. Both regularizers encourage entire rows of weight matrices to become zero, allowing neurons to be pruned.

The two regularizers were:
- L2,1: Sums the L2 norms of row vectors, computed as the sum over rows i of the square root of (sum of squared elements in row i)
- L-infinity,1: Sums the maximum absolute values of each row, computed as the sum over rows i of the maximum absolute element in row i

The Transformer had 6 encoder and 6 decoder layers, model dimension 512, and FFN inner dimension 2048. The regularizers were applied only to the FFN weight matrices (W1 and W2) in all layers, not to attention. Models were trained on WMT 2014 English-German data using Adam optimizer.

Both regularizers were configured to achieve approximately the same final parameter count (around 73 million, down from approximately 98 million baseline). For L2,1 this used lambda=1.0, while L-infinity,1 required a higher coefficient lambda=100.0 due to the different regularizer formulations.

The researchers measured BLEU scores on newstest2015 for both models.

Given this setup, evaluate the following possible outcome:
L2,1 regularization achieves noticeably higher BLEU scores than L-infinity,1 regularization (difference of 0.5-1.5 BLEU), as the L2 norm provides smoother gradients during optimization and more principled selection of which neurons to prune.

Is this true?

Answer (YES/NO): YES